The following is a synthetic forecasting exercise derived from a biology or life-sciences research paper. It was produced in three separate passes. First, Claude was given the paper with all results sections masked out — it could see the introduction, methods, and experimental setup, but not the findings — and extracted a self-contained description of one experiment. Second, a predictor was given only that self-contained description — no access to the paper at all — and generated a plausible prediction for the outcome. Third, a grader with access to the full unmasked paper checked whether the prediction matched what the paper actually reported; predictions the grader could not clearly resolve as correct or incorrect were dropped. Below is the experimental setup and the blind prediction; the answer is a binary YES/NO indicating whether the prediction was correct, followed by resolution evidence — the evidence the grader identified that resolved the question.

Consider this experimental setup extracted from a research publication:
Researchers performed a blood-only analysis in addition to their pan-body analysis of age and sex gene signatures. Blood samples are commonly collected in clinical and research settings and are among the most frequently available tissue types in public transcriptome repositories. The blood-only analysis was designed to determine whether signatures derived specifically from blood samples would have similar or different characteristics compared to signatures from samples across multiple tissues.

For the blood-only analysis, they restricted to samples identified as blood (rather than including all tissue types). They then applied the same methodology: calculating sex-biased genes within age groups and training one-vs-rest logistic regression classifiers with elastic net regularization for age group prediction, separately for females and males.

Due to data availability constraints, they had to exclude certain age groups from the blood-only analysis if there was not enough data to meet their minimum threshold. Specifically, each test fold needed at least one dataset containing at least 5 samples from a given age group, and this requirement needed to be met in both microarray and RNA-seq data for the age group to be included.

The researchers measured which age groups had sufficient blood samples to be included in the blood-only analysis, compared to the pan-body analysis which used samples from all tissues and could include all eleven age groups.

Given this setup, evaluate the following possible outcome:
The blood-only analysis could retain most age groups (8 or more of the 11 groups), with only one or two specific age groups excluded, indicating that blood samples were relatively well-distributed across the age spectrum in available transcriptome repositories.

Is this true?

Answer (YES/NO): YES